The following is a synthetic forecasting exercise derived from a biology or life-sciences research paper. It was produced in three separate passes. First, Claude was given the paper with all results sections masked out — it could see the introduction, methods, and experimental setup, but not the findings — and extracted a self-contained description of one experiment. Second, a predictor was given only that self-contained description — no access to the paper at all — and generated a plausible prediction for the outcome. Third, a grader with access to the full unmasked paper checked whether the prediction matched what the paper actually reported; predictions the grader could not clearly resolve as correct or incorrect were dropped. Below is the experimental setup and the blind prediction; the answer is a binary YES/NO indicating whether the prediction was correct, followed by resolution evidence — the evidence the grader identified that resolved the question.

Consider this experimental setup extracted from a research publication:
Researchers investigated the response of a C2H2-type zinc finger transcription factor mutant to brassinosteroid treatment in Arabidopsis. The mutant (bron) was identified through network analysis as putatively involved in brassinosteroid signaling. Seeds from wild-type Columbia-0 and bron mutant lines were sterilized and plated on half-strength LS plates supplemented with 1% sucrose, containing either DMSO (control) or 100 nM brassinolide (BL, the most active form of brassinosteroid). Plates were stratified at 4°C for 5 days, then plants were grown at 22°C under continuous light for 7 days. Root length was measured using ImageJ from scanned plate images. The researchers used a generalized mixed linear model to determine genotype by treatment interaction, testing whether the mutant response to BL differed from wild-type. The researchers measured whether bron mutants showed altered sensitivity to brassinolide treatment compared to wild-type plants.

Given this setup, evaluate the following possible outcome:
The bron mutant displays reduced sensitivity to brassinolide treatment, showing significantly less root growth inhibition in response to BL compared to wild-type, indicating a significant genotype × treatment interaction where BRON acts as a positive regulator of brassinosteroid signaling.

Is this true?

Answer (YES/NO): NO